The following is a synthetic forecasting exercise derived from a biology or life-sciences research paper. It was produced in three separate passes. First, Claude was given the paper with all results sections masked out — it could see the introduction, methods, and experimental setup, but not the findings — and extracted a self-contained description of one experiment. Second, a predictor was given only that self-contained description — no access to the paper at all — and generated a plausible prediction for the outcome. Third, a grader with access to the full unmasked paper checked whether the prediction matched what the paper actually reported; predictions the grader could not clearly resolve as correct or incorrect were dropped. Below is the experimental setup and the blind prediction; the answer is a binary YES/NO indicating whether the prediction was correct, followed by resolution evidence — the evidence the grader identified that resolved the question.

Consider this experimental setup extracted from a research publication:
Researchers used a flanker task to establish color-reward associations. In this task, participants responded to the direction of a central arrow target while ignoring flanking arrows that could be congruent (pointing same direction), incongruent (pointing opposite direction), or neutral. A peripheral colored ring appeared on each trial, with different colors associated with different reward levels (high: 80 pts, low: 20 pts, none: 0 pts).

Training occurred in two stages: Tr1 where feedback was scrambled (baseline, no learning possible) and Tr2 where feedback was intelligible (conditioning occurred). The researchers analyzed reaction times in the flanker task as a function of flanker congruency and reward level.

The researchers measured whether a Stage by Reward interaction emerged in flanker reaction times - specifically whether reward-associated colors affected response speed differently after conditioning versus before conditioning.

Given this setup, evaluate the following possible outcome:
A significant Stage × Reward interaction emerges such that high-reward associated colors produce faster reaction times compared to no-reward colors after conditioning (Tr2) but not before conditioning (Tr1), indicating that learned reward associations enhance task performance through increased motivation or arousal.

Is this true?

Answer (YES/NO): YES